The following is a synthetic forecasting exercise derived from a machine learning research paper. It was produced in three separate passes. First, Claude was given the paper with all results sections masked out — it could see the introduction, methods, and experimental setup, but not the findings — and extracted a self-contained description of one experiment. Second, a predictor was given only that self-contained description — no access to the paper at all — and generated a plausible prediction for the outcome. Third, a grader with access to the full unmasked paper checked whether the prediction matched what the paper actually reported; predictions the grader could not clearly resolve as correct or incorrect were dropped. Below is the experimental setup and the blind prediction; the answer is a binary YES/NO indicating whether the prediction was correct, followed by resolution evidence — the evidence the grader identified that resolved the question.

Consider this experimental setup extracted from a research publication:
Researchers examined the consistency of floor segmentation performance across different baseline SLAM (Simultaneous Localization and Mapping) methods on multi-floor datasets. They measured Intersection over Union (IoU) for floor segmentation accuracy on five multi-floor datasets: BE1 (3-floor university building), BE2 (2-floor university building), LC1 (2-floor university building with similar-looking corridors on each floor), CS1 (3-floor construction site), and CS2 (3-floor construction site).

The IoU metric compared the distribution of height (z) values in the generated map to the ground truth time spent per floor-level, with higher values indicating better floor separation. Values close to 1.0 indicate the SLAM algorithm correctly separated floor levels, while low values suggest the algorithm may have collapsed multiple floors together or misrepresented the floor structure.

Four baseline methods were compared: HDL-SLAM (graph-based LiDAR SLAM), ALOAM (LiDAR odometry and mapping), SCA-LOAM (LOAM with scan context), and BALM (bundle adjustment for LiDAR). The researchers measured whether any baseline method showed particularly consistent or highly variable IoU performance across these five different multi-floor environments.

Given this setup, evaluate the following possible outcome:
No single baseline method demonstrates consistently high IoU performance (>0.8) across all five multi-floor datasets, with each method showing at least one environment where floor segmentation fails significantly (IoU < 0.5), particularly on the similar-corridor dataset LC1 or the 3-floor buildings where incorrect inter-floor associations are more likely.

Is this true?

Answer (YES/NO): NO